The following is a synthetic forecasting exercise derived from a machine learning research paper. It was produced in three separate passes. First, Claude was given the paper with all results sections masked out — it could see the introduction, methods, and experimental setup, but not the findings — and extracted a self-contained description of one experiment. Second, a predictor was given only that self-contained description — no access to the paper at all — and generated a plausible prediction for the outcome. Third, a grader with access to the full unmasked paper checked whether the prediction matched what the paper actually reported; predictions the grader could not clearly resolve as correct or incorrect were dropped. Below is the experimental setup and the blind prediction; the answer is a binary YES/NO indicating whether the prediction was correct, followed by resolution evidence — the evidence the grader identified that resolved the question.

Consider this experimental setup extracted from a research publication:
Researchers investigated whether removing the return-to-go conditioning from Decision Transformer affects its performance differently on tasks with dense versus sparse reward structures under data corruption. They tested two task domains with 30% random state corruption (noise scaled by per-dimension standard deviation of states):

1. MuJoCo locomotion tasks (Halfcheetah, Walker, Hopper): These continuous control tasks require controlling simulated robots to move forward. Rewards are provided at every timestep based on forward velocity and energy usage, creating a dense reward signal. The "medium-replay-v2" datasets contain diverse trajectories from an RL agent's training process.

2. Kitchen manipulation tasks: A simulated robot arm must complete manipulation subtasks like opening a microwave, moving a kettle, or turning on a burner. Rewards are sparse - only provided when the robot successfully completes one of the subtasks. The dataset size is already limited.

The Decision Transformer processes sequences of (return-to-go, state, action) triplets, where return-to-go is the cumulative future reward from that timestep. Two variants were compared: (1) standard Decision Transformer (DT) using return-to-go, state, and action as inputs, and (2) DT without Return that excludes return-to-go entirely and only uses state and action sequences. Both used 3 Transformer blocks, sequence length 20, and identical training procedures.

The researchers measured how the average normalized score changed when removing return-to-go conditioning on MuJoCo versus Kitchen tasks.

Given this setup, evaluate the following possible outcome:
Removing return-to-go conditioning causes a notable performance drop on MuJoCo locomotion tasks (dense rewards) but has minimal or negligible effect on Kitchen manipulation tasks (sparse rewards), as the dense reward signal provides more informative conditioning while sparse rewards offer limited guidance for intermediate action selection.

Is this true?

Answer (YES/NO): YES